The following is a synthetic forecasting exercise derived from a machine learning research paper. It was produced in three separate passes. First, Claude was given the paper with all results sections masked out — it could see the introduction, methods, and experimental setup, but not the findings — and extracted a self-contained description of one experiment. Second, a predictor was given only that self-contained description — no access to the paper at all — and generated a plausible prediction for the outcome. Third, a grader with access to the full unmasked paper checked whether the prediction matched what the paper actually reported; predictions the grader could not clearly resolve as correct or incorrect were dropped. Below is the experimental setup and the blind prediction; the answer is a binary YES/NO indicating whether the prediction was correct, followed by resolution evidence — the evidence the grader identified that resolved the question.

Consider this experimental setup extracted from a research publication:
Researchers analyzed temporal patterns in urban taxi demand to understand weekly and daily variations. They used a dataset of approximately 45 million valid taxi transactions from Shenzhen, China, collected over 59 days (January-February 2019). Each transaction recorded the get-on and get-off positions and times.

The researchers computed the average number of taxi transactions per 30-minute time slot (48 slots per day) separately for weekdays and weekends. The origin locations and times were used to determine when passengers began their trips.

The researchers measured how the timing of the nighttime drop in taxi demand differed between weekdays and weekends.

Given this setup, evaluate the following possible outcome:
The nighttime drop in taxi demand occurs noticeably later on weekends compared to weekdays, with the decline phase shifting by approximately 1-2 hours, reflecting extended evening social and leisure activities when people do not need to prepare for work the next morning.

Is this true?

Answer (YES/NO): YES